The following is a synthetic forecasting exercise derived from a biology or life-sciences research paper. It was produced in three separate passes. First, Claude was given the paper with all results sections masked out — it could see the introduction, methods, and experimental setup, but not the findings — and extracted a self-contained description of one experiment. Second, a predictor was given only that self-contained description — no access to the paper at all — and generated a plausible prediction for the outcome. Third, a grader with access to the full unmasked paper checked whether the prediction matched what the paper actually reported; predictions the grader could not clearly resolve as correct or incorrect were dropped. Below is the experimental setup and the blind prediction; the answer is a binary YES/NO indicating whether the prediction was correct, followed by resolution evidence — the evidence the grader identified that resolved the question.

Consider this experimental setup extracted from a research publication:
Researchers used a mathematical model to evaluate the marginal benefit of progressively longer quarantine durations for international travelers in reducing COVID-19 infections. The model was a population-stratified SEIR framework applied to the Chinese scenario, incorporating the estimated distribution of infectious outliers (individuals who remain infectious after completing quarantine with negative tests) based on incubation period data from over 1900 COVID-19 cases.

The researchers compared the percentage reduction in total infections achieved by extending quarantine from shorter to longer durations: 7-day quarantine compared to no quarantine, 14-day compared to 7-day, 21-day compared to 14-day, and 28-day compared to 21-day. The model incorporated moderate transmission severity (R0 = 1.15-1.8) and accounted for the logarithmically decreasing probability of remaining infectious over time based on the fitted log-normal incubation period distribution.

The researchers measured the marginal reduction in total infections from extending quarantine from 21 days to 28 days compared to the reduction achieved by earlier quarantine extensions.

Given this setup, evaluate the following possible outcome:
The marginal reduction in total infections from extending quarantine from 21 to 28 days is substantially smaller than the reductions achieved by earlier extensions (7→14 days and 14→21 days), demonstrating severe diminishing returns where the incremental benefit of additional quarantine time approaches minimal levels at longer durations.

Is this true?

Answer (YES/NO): YES